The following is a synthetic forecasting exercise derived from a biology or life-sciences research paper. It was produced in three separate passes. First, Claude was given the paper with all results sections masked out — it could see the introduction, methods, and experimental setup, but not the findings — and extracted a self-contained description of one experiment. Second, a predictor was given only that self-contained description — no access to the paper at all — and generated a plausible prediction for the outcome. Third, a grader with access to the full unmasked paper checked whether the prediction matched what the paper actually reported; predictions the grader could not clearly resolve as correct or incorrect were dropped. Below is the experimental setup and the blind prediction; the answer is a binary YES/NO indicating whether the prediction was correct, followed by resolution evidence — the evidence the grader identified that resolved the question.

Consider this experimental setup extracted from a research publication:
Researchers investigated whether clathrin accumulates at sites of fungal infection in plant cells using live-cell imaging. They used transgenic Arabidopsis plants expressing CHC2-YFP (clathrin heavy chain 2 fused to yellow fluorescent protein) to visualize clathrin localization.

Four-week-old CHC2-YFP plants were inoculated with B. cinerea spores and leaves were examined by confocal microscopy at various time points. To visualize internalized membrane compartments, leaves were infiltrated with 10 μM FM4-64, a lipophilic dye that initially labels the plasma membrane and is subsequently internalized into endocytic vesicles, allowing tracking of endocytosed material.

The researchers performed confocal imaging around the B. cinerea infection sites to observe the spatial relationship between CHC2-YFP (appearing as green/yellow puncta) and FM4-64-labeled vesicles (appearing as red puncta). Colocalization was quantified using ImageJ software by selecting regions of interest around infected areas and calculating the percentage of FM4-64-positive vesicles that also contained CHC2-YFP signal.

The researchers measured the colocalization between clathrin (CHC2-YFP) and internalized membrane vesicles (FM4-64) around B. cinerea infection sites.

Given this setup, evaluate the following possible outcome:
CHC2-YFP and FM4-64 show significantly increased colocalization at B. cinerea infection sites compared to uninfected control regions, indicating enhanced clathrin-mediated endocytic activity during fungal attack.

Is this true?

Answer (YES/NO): YES